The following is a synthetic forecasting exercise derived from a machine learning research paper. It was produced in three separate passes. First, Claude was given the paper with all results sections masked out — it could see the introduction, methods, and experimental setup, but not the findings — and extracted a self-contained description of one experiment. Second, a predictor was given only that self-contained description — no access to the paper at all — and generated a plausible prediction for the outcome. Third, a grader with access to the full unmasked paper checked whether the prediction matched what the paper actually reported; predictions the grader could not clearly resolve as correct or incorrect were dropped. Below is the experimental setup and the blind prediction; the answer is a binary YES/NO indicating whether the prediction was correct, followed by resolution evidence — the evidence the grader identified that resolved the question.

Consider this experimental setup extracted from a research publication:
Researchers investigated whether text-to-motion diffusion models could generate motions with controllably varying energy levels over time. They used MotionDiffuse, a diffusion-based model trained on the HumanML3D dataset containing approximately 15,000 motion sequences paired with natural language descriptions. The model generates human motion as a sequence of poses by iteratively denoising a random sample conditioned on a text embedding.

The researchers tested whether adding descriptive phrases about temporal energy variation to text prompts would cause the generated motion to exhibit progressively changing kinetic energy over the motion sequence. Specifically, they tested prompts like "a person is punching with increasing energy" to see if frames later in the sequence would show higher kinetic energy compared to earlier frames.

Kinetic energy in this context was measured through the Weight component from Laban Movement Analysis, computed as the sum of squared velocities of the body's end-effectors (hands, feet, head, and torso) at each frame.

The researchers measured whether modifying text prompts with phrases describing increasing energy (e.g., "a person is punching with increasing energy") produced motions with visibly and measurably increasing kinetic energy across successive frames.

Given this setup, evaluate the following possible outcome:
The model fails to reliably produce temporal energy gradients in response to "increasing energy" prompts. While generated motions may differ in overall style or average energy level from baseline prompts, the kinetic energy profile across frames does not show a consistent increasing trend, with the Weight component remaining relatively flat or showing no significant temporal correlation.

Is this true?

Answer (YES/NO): YES